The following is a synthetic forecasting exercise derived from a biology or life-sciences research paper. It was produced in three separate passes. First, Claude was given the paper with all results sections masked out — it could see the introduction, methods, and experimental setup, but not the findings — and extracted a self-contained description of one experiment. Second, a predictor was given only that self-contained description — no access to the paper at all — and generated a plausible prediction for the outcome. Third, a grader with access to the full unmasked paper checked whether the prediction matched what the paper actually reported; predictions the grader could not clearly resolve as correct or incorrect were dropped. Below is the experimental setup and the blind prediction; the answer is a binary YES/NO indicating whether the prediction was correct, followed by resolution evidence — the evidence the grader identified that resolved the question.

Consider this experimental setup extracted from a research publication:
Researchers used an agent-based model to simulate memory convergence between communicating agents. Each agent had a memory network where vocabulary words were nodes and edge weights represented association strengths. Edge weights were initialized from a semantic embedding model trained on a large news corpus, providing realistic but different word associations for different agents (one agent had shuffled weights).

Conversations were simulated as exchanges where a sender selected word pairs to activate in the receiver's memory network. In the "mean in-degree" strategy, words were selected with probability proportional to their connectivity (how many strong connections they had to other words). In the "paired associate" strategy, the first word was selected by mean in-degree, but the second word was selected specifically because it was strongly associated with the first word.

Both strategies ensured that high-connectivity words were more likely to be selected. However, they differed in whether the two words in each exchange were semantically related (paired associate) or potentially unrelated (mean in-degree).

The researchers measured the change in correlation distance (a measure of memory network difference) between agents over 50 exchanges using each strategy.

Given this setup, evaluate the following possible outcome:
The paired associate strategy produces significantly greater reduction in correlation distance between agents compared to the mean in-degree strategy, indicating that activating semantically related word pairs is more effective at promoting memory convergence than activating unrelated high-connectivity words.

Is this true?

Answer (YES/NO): YES